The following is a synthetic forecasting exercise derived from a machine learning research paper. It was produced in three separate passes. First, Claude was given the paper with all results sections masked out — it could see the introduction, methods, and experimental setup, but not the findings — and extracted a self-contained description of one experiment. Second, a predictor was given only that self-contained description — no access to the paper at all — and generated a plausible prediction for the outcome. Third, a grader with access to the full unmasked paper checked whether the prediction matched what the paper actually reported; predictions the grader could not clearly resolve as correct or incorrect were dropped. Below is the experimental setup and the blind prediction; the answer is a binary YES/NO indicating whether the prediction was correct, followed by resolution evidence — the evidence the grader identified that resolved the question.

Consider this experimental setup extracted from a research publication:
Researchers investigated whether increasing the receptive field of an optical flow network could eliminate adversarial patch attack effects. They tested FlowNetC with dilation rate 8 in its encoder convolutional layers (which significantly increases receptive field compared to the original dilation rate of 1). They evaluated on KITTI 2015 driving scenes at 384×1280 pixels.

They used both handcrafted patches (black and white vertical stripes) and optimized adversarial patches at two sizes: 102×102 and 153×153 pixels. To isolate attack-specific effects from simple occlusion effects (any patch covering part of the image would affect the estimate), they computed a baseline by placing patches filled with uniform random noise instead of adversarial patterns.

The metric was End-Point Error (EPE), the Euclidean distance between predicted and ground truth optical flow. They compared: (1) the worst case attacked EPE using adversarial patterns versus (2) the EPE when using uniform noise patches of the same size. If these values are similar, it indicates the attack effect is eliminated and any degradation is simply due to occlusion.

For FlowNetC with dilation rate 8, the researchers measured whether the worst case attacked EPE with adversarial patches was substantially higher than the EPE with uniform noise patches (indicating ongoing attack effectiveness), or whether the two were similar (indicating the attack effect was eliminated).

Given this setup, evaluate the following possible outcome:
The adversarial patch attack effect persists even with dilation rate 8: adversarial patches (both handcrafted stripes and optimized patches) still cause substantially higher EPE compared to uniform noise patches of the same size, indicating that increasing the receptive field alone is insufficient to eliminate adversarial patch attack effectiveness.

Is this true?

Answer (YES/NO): NO